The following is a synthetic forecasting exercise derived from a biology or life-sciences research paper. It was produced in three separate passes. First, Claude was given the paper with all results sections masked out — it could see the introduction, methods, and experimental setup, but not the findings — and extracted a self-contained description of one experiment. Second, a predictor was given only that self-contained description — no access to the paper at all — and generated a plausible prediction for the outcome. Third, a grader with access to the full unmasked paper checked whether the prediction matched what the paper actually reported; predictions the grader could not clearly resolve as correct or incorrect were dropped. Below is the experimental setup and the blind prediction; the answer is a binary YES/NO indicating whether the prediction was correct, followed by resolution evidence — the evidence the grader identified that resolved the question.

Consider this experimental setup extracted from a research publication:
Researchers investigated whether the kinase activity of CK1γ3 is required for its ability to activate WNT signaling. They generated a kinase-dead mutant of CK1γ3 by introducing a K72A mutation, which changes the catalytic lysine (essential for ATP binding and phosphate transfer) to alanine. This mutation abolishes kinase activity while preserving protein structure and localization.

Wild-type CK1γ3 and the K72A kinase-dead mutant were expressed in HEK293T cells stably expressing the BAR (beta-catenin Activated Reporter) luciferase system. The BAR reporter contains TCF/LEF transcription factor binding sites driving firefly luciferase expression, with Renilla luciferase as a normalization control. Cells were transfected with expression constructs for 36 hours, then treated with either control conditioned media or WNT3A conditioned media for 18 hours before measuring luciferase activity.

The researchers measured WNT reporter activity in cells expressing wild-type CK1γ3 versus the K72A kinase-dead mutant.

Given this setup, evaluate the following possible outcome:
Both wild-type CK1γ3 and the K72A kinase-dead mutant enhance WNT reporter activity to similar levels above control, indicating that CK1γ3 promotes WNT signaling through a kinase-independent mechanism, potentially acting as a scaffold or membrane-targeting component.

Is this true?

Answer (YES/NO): NO